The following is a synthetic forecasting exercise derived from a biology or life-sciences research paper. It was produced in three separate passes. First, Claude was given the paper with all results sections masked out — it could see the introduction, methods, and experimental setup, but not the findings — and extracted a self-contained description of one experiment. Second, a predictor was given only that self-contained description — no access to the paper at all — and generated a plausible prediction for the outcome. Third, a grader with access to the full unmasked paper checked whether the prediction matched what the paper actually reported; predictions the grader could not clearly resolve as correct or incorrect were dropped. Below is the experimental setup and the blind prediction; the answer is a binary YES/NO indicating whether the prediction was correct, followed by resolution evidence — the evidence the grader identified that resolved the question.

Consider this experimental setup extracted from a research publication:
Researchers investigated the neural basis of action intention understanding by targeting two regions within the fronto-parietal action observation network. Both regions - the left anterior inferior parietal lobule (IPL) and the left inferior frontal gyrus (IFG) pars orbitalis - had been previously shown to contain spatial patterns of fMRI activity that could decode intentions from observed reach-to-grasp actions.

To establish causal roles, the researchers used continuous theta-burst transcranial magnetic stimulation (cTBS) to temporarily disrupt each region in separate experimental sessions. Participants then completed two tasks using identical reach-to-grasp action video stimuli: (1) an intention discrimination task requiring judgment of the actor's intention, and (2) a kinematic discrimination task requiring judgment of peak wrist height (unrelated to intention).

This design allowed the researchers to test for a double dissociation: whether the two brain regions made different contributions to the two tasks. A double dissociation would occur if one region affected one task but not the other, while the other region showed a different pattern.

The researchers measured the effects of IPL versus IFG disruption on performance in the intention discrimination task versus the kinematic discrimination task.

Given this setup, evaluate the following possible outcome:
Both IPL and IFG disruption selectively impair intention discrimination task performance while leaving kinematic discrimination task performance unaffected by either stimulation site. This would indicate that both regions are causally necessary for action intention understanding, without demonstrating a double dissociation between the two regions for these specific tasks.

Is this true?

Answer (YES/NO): NO